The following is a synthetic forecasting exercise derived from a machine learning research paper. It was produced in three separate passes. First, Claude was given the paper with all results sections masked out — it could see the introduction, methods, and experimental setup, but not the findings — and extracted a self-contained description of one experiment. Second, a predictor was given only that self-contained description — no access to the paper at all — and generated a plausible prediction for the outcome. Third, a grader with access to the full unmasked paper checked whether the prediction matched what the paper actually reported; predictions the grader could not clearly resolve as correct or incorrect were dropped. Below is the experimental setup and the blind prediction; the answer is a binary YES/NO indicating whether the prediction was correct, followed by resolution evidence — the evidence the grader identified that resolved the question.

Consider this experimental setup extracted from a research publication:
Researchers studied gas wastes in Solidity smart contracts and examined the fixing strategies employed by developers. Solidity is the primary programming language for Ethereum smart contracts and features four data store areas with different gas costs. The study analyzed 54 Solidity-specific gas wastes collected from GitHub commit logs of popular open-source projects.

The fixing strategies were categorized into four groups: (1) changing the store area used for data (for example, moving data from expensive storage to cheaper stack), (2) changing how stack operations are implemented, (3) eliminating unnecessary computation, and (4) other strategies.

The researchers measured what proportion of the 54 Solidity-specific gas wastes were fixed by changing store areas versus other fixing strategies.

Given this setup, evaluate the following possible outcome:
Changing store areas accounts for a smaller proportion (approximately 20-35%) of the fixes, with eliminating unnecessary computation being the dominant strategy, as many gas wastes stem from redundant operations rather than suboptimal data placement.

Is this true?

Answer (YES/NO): NO